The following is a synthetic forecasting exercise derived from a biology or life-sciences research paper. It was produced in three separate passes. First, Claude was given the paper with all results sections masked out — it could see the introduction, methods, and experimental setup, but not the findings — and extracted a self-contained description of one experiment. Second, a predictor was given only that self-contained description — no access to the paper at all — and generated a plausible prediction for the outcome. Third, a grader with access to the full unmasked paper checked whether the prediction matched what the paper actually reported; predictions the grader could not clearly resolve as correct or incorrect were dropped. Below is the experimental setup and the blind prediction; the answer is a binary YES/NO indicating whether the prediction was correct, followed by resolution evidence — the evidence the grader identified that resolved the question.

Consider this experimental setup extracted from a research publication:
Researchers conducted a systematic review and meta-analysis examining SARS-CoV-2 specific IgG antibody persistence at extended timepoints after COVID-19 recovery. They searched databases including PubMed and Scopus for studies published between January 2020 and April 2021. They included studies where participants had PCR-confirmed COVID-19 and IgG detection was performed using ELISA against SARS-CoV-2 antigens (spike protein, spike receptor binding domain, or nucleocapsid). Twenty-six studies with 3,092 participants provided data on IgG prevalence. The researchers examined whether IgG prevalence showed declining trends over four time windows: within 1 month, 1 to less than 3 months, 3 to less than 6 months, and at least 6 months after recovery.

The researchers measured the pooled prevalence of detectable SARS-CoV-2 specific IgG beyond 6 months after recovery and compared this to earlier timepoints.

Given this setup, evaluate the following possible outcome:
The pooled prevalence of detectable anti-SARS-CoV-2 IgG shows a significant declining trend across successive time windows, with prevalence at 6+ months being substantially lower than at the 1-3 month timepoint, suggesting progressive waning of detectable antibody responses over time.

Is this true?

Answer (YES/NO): NO